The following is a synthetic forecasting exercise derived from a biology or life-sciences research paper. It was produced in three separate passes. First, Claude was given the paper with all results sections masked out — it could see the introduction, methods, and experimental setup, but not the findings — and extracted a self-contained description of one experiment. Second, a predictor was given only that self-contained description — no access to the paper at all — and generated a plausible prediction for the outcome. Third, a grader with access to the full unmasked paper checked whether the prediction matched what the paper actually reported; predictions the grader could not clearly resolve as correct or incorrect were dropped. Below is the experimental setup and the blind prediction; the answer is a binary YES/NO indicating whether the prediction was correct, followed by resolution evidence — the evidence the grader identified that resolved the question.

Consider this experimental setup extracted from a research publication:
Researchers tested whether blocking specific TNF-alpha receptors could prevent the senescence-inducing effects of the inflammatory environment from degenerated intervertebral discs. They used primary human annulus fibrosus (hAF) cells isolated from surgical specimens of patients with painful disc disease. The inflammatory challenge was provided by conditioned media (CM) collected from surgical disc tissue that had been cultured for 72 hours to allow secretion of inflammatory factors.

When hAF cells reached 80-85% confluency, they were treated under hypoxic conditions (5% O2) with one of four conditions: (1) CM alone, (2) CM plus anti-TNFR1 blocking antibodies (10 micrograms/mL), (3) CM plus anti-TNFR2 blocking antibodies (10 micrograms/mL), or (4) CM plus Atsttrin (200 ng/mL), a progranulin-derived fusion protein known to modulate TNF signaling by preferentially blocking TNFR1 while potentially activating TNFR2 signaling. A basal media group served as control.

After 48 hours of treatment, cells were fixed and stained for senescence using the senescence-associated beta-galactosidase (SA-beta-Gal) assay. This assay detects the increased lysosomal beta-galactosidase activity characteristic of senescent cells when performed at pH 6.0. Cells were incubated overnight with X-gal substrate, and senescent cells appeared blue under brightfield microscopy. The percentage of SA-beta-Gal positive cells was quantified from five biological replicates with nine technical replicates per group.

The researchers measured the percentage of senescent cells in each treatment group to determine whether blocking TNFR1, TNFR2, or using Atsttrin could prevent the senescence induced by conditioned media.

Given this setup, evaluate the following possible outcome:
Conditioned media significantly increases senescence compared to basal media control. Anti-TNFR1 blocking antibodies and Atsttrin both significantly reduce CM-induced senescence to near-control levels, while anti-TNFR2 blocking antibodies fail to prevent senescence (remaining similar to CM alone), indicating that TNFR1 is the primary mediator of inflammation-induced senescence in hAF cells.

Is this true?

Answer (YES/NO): NO